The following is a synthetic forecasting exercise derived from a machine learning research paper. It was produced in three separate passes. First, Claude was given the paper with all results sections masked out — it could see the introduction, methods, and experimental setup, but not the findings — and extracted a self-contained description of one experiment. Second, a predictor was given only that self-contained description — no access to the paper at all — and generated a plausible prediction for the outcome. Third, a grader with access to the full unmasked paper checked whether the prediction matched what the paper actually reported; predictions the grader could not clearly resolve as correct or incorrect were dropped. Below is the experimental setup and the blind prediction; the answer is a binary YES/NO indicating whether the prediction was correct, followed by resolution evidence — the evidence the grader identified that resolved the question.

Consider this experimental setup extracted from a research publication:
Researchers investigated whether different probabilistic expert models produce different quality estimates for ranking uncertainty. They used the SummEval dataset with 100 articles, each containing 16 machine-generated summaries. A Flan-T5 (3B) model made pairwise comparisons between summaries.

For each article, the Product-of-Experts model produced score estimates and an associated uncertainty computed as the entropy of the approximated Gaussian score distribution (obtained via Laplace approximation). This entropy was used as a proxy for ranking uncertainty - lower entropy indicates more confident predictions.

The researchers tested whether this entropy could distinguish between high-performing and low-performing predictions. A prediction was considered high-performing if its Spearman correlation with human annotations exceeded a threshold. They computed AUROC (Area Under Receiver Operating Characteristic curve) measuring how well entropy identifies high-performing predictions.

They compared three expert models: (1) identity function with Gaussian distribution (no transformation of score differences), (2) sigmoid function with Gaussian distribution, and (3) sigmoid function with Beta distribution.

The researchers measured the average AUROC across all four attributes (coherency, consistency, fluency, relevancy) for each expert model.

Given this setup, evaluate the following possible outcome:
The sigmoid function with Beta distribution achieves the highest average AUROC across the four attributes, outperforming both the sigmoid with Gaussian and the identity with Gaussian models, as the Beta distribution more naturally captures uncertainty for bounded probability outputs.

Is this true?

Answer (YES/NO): NO